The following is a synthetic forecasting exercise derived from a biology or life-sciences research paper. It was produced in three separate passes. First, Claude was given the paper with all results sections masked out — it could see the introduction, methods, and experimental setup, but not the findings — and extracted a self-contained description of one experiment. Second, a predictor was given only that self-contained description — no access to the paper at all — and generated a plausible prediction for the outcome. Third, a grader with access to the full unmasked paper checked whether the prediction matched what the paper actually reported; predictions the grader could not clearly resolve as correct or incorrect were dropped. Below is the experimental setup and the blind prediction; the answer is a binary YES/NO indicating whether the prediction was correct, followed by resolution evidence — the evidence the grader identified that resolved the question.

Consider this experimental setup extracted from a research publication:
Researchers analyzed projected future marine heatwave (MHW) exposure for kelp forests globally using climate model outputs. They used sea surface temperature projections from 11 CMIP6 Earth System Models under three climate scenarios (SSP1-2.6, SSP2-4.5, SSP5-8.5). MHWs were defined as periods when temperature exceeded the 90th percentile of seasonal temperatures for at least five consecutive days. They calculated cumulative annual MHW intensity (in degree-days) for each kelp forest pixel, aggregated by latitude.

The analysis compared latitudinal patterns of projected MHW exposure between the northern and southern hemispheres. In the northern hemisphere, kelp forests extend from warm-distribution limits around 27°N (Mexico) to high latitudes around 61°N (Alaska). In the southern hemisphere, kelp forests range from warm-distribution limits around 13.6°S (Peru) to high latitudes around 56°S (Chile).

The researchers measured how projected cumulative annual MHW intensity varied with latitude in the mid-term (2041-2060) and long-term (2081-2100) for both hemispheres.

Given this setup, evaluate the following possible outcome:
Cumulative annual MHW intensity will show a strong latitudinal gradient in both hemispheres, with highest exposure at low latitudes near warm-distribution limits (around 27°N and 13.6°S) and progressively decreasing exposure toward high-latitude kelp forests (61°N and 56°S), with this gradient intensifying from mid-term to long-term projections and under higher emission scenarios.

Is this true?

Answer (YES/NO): NO